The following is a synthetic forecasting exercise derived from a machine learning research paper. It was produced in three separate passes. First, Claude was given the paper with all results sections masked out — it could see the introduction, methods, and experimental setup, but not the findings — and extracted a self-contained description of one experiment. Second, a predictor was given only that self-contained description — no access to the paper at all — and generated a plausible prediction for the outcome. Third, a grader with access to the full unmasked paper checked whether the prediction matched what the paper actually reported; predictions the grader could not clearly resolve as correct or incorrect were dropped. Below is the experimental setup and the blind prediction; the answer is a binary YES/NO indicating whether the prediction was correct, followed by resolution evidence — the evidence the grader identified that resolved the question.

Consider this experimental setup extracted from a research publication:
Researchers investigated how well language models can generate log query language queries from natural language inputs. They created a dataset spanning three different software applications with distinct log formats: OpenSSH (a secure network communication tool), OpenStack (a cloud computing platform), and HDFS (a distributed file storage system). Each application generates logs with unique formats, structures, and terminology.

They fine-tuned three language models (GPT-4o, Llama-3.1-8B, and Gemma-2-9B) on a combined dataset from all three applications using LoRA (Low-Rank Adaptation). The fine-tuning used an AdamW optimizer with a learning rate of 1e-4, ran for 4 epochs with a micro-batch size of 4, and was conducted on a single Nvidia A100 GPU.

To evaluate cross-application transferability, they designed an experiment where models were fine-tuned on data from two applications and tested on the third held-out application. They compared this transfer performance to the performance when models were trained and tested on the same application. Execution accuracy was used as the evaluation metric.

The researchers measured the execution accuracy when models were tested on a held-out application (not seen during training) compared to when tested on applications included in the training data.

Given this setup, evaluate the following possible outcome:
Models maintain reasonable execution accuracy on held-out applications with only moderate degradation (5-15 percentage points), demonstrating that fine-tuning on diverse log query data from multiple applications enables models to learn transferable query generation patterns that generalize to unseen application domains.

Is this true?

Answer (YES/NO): NO